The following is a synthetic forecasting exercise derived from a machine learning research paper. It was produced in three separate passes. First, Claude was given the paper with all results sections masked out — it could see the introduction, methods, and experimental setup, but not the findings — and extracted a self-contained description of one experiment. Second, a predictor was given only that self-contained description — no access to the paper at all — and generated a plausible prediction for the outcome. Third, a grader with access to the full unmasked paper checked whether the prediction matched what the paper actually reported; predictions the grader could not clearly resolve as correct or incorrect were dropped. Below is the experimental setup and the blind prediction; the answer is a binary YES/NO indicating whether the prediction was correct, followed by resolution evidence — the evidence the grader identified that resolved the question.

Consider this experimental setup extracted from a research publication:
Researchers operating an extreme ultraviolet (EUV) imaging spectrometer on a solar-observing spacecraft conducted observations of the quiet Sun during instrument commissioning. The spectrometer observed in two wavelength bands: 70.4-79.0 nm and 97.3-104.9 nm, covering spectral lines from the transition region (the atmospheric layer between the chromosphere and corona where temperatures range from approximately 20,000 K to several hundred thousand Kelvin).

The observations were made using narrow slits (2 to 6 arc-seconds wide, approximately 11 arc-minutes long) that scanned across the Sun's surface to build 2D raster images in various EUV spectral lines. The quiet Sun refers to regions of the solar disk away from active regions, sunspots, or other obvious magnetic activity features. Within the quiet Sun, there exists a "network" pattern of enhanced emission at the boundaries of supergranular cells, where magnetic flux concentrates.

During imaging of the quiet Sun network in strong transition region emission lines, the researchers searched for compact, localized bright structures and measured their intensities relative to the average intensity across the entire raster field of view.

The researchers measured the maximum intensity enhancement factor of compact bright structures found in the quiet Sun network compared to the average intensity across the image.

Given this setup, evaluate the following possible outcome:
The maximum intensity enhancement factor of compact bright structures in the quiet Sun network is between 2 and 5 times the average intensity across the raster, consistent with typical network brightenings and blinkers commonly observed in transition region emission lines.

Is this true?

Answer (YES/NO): NO